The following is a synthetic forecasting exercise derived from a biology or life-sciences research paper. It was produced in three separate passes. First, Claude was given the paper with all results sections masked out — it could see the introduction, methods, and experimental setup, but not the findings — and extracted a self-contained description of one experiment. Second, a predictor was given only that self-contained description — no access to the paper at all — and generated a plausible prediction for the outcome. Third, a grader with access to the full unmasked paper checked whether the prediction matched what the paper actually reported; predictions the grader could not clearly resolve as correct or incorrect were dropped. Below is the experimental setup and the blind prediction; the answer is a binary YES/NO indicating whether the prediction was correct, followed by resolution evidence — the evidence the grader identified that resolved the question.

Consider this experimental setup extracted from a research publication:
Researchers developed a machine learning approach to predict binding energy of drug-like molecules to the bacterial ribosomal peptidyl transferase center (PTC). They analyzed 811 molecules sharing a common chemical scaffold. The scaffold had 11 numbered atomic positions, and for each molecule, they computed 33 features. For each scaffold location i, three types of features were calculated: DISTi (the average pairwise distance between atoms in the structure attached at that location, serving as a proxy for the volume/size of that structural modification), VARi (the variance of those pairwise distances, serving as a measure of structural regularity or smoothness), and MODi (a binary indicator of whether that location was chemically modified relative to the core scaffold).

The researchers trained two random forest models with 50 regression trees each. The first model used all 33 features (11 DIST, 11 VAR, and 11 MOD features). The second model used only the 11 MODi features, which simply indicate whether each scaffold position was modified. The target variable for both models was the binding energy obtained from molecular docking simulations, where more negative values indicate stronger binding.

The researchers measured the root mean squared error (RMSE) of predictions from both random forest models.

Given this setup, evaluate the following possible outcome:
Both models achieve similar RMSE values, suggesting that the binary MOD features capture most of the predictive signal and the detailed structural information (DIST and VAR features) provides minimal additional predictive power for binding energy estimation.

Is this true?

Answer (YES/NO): NO